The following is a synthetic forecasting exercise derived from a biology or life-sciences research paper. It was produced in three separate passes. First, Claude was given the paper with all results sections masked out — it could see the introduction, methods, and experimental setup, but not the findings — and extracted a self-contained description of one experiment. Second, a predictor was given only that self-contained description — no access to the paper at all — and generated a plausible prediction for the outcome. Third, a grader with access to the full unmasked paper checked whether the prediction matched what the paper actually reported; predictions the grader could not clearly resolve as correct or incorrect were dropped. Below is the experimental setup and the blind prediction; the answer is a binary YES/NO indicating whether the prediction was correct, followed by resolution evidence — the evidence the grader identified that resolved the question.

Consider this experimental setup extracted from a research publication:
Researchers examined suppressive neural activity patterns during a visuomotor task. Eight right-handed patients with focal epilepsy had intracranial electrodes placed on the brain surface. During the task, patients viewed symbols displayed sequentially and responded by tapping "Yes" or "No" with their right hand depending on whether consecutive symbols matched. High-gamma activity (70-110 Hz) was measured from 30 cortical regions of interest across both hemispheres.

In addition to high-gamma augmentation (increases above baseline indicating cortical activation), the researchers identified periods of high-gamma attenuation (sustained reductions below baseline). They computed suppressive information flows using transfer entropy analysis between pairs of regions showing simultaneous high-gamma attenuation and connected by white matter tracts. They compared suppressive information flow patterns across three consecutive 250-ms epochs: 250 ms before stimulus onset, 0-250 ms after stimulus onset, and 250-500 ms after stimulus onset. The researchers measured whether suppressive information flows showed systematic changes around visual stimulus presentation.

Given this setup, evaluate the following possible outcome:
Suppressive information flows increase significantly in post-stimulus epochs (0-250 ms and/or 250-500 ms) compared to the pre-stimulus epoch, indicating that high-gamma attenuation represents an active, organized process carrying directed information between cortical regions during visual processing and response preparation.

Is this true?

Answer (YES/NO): NO